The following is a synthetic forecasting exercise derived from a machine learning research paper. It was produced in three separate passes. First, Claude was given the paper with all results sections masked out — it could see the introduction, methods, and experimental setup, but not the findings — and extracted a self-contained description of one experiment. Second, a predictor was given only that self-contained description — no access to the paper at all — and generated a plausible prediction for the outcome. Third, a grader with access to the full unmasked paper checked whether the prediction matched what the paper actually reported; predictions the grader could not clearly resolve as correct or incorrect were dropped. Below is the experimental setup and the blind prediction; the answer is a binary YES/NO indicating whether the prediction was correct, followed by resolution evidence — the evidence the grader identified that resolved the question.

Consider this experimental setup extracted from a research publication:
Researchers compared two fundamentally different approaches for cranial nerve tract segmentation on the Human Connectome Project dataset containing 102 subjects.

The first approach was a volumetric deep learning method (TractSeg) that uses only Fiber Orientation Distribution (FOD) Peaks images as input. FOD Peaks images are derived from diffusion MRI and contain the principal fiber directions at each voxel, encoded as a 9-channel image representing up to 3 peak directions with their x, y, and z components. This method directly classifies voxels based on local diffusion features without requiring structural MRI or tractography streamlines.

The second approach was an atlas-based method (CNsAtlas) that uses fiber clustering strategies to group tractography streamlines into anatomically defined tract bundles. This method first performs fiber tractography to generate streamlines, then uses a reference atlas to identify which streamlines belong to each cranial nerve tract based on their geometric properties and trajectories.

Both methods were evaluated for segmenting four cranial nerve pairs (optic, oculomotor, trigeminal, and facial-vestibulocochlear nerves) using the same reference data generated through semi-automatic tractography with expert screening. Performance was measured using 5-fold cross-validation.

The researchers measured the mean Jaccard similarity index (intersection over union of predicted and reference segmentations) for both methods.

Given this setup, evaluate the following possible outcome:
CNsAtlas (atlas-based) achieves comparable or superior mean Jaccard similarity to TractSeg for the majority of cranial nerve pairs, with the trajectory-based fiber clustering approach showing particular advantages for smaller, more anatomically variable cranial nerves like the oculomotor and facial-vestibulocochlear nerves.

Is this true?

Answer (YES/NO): NO